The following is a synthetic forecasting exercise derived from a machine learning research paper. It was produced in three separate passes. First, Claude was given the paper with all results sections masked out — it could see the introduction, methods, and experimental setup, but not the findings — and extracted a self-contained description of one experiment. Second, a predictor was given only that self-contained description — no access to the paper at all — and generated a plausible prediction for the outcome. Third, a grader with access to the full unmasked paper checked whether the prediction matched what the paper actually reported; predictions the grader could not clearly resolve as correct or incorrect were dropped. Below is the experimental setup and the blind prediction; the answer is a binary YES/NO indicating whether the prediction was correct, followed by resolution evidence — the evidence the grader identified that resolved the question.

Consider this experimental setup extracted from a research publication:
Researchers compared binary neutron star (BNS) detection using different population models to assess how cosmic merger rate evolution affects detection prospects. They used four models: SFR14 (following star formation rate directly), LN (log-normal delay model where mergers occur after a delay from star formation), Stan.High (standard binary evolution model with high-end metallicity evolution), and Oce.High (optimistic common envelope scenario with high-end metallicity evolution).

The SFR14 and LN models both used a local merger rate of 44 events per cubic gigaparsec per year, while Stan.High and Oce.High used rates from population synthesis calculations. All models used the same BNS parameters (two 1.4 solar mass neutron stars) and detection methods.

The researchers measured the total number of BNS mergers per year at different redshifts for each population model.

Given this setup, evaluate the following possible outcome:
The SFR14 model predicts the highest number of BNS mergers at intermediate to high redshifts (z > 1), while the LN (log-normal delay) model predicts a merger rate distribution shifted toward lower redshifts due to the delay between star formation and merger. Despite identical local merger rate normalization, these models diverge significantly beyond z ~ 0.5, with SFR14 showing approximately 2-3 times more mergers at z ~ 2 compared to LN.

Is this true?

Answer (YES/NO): NO